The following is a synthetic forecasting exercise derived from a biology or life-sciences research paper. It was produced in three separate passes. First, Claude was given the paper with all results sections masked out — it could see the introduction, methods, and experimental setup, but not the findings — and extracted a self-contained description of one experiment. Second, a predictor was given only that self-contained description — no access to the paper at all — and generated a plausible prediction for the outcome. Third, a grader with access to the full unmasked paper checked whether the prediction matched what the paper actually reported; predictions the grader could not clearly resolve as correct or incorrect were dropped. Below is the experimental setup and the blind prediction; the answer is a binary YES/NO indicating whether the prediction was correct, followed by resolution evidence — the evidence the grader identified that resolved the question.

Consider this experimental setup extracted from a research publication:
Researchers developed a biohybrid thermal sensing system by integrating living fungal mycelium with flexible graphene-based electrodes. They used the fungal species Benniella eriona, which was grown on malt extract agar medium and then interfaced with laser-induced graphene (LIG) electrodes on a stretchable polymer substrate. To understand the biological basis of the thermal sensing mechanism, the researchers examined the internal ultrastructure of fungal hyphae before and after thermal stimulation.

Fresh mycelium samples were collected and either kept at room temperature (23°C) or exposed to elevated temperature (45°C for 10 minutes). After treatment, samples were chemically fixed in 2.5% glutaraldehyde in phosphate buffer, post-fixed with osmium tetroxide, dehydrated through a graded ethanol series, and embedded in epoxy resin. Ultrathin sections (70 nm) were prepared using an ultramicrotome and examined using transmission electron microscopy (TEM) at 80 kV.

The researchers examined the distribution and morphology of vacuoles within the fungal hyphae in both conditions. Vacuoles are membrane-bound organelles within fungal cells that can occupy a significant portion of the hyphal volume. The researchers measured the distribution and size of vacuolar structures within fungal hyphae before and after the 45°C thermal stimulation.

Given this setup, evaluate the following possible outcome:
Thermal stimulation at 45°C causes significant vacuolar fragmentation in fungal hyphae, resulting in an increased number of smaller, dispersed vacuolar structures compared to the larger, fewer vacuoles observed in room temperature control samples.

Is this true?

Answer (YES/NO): NO